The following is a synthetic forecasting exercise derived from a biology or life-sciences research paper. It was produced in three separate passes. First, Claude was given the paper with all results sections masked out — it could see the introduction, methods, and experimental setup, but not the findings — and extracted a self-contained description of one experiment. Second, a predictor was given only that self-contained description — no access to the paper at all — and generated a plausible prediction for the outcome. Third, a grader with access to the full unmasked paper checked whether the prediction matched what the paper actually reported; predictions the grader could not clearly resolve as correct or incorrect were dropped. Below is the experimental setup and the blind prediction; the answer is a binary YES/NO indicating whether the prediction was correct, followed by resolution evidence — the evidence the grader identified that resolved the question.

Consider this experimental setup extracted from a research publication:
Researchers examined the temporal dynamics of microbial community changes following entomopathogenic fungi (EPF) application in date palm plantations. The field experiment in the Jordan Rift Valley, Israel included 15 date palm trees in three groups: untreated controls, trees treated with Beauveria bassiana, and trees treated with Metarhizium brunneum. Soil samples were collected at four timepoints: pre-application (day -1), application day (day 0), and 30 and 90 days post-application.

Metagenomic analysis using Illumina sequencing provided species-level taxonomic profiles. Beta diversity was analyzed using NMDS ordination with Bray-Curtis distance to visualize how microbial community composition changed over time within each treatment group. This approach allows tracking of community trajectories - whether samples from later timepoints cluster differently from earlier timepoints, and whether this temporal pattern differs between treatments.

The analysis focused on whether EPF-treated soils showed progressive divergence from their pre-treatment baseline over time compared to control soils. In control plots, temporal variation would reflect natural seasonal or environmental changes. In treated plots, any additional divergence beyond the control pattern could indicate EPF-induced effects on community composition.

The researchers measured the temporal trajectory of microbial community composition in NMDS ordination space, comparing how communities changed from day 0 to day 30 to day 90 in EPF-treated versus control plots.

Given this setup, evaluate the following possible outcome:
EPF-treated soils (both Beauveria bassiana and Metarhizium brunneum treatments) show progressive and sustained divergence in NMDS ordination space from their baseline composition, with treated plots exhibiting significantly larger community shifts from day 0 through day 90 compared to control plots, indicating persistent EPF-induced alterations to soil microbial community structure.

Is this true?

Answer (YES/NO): NO